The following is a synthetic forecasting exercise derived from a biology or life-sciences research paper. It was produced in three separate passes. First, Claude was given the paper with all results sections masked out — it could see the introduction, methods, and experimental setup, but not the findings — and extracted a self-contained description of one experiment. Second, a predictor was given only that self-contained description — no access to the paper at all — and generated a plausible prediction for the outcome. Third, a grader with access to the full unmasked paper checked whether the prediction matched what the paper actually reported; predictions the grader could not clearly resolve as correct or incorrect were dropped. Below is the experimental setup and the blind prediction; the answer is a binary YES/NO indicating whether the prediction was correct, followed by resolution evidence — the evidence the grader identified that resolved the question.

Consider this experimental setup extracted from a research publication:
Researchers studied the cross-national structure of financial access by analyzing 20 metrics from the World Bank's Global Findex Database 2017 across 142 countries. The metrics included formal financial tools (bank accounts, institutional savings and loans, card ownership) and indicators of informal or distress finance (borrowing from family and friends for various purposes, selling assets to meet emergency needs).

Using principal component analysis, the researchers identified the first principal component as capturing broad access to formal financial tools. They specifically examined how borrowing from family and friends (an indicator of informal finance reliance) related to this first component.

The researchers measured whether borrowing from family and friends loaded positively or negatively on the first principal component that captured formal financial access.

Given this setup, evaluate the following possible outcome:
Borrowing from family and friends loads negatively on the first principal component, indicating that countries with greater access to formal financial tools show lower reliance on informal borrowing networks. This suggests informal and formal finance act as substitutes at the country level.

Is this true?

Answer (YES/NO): YES